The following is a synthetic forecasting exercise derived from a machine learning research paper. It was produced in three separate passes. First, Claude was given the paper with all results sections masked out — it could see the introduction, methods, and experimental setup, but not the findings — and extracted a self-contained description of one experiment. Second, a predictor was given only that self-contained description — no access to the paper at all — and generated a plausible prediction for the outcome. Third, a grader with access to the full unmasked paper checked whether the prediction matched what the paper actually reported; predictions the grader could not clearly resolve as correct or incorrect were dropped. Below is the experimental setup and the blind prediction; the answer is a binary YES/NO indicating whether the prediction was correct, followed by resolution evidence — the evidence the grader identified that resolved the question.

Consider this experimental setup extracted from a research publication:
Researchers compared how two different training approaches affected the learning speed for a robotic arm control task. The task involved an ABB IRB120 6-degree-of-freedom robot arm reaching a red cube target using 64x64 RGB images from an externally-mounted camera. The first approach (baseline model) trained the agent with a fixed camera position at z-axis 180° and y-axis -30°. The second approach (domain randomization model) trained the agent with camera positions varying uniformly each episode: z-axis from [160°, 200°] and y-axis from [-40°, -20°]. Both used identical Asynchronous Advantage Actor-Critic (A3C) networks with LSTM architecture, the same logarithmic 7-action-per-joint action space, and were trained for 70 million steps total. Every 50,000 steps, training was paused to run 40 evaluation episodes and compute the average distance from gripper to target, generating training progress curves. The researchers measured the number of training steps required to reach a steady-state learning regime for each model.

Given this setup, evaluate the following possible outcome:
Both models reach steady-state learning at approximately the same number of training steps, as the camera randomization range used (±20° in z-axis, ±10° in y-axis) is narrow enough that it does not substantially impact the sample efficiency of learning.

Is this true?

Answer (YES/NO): NO